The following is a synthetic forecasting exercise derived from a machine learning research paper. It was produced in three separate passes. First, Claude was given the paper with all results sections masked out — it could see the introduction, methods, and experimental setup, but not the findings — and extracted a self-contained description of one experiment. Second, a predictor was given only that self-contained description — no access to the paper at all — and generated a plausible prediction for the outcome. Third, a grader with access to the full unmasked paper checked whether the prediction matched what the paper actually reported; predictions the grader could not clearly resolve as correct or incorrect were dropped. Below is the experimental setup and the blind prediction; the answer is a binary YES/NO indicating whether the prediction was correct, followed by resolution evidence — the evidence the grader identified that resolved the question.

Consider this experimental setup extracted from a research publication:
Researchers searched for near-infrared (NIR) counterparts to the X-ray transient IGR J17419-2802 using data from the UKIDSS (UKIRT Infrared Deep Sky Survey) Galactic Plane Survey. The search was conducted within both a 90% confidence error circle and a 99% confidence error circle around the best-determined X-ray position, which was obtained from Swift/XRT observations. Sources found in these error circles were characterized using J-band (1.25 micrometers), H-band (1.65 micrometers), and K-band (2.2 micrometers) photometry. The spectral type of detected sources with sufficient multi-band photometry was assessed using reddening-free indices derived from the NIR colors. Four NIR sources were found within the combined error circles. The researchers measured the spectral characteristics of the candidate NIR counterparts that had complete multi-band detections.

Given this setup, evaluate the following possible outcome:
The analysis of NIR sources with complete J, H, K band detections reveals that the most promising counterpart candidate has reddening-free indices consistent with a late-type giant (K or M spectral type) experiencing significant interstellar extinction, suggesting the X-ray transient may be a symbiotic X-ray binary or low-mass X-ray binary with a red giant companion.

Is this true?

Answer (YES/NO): NO